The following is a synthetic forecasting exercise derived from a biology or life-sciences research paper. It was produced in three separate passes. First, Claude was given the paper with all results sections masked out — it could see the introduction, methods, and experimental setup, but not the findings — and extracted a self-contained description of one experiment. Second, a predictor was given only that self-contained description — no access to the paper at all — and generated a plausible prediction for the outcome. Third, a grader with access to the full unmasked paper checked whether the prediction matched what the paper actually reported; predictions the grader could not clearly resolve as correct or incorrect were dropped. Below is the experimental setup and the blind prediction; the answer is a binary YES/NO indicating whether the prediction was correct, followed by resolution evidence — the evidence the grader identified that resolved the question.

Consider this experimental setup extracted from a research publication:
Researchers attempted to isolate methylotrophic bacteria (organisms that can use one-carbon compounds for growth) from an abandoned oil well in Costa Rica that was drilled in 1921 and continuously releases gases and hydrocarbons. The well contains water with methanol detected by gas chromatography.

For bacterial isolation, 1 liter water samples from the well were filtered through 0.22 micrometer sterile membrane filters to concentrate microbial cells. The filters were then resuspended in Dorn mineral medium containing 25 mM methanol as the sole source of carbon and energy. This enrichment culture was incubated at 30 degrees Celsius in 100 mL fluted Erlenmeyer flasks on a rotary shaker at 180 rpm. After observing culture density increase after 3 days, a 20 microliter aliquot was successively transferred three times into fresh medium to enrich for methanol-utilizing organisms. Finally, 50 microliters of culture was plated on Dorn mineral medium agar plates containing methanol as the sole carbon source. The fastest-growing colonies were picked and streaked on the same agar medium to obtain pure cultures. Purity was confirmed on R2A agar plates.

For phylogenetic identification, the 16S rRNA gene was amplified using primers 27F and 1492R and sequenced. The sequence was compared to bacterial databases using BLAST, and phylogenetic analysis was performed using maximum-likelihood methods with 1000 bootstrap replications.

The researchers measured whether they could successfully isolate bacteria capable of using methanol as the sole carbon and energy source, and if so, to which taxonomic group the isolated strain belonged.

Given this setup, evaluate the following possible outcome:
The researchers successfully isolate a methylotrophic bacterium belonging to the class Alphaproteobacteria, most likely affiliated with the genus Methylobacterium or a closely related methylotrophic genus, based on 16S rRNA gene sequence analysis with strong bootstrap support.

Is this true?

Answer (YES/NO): YES